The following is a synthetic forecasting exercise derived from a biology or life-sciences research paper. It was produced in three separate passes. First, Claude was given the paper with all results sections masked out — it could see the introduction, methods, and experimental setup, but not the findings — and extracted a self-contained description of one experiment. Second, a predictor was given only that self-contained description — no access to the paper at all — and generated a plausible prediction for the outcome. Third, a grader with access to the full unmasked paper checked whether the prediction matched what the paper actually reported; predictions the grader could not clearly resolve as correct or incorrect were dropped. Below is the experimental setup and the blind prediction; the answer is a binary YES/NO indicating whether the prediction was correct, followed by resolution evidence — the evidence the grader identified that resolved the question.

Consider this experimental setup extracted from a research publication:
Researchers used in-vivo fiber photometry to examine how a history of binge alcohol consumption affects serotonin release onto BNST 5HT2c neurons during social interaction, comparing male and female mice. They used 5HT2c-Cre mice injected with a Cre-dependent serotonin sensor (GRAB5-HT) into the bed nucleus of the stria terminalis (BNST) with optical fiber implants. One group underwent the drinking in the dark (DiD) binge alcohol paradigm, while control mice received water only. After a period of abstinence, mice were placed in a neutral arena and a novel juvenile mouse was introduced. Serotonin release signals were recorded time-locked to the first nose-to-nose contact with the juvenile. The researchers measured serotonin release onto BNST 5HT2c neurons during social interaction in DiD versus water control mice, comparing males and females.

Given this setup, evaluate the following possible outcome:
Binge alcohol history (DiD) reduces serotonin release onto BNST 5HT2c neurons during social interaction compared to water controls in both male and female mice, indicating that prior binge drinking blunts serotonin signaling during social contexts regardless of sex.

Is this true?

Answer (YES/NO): NO